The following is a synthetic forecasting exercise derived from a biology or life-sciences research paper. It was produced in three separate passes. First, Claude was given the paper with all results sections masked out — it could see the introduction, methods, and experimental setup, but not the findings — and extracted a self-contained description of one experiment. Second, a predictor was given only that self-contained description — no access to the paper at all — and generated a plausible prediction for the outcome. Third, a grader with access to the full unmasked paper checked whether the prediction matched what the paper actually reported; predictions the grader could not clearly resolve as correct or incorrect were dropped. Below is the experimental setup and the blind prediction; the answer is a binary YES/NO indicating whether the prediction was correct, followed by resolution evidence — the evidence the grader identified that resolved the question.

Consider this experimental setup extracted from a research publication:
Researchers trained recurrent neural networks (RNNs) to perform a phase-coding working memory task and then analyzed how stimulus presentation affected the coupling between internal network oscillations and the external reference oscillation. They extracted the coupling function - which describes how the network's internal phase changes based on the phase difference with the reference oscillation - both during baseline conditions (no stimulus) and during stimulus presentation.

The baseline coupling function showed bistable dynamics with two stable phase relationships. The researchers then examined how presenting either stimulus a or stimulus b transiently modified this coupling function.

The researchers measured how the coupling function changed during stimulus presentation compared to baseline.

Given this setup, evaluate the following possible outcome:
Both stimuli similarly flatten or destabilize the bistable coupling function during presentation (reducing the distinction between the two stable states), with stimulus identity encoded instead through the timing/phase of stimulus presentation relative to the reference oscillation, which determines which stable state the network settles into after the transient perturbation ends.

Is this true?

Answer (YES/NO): NO